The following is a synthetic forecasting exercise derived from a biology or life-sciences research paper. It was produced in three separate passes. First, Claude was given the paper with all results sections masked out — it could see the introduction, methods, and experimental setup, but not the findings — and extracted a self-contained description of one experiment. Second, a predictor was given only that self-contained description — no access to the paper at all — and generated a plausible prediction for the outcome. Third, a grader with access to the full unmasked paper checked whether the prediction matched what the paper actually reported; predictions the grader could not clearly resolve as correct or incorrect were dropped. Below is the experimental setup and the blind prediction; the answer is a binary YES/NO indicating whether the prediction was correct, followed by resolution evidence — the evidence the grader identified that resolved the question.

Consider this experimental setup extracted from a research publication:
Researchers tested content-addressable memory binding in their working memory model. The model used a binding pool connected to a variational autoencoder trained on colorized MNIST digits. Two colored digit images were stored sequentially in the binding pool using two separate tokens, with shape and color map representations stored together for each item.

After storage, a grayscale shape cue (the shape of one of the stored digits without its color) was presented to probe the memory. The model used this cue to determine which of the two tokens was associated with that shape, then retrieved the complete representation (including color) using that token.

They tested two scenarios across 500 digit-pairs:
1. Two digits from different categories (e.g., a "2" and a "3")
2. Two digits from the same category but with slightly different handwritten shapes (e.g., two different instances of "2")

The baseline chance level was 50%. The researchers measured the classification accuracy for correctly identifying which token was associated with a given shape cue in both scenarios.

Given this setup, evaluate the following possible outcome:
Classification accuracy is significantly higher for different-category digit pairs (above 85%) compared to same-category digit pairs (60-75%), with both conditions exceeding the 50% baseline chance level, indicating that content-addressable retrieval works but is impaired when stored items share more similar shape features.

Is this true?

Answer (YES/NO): YES